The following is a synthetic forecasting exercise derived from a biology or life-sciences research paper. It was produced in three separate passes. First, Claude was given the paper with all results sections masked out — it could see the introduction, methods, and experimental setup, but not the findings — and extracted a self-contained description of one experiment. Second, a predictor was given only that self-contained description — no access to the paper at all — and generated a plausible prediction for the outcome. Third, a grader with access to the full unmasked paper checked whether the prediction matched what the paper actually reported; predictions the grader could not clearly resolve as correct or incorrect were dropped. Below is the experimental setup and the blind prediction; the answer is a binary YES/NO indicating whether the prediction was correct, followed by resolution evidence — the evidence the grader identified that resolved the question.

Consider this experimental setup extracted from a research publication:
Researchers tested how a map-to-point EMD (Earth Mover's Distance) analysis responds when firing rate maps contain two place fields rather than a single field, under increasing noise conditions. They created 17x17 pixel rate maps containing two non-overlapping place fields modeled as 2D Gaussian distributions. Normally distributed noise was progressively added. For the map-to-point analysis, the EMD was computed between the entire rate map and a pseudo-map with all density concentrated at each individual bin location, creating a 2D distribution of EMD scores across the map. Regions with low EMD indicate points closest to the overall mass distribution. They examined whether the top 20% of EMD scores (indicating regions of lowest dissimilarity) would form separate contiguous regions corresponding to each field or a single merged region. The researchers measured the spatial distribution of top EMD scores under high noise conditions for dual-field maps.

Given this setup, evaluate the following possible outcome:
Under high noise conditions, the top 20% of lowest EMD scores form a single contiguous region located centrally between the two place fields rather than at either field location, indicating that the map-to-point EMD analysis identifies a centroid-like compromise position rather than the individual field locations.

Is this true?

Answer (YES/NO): NO